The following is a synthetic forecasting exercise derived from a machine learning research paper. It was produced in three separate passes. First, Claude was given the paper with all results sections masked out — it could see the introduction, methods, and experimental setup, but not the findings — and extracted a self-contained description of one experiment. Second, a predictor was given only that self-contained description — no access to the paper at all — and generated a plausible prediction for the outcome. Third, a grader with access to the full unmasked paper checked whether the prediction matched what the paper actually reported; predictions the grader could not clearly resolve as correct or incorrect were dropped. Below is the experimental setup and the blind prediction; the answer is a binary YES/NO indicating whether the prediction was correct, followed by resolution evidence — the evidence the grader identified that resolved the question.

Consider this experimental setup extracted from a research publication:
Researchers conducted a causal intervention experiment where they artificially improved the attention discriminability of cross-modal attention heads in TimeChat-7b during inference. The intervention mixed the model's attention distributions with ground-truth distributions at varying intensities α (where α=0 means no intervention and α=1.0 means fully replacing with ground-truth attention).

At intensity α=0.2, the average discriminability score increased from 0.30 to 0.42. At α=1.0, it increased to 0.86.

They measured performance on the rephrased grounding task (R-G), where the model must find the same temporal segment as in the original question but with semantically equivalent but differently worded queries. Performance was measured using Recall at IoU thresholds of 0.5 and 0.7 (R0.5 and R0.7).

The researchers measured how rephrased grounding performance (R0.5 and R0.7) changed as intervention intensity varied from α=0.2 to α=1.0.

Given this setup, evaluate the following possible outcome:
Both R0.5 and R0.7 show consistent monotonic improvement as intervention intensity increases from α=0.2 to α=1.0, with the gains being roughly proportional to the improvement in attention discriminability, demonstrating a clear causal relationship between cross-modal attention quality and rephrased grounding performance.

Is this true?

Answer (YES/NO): NO